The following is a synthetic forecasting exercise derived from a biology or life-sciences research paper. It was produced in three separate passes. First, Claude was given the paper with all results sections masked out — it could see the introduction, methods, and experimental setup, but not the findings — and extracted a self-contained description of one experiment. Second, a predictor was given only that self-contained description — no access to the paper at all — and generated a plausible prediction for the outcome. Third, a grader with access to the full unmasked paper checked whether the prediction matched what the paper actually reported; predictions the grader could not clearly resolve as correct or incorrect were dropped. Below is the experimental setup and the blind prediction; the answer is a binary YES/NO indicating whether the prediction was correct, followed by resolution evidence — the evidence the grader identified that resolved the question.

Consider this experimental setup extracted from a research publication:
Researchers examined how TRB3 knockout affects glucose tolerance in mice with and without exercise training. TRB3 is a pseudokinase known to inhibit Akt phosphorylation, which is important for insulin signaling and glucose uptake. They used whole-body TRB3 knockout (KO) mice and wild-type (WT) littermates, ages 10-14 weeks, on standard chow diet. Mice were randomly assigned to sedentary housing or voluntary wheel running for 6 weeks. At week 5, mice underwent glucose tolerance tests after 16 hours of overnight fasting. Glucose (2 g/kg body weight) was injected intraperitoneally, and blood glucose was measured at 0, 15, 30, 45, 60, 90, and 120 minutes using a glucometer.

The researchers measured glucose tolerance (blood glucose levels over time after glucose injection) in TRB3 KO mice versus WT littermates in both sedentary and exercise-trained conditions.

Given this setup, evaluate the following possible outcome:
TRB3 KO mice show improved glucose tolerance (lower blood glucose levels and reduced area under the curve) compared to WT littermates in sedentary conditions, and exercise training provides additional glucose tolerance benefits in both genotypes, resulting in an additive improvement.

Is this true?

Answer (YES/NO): NO